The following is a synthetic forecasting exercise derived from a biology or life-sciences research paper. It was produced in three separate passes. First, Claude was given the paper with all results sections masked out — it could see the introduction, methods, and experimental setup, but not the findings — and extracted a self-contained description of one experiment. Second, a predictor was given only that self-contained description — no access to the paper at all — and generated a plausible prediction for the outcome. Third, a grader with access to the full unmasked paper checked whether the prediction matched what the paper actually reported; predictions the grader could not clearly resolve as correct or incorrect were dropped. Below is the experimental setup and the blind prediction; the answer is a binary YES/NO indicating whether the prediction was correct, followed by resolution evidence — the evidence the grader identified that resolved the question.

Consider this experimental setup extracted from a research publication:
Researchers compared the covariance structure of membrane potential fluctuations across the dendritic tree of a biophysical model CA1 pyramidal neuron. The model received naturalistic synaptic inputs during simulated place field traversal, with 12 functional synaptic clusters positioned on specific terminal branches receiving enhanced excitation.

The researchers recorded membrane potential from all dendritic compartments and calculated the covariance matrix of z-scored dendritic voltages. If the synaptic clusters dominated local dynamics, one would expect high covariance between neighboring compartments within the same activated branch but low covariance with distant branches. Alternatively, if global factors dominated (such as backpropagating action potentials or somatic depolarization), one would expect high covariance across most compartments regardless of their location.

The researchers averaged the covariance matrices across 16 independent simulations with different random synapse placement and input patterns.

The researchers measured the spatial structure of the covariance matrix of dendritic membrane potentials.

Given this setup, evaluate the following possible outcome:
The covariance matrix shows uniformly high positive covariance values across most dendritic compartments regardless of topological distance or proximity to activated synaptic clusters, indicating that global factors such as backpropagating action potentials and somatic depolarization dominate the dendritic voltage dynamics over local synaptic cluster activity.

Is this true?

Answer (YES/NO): YES